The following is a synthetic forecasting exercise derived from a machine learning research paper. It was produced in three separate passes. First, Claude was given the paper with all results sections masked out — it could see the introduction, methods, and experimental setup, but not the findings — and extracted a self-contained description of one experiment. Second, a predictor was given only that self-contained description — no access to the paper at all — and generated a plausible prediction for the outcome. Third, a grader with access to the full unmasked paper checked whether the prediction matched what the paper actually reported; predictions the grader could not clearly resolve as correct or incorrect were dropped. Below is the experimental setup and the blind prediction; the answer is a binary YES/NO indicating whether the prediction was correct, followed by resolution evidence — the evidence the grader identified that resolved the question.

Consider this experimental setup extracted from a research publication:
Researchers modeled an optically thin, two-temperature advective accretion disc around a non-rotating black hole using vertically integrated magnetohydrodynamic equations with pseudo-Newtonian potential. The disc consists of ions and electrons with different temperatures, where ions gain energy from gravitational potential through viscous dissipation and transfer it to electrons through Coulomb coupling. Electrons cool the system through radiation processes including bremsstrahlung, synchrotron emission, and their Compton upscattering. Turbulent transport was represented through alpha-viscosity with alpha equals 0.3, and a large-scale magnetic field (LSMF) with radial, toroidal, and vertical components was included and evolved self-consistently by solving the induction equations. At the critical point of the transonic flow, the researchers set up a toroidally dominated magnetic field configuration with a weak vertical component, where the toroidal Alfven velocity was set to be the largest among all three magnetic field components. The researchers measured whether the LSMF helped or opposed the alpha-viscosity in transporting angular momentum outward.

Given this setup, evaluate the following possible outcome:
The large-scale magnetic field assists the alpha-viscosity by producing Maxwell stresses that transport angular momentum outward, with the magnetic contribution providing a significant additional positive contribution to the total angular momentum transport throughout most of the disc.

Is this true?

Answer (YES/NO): YES